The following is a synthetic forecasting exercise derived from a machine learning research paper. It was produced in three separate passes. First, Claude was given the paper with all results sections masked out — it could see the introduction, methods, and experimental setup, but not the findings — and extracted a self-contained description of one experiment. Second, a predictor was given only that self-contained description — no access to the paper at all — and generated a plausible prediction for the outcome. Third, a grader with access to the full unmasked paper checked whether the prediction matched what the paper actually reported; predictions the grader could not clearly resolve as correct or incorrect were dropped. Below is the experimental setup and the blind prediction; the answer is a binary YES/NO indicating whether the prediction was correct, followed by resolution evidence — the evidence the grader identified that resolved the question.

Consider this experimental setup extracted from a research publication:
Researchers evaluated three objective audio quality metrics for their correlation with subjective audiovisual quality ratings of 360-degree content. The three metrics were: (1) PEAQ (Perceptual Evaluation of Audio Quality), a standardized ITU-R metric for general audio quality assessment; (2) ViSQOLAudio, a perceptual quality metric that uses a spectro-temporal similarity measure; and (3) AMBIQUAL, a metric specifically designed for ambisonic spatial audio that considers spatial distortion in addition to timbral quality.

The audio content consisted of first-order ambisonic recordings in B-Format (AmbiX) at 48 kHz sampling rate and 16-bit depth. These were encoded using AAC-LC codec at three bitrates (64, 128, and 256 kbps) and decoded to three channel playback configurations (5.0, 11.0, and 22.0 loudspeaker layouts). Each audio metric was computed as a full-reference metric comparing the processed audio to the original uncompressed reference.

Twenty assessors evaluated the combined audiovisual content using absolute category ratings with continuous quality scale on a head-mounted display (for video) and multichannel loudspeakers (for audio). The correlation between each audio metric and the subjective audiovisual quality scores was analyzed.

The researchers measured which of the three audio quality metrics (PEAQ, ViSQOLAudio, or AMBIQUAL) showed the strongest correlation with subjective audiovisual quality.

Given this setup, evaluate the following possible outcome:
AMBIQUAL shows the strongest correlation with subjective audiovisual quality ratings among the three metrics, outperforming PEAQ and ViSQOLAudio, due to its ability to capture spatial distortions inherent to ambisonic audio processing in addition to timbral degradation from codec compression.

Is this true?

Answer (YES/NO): YES